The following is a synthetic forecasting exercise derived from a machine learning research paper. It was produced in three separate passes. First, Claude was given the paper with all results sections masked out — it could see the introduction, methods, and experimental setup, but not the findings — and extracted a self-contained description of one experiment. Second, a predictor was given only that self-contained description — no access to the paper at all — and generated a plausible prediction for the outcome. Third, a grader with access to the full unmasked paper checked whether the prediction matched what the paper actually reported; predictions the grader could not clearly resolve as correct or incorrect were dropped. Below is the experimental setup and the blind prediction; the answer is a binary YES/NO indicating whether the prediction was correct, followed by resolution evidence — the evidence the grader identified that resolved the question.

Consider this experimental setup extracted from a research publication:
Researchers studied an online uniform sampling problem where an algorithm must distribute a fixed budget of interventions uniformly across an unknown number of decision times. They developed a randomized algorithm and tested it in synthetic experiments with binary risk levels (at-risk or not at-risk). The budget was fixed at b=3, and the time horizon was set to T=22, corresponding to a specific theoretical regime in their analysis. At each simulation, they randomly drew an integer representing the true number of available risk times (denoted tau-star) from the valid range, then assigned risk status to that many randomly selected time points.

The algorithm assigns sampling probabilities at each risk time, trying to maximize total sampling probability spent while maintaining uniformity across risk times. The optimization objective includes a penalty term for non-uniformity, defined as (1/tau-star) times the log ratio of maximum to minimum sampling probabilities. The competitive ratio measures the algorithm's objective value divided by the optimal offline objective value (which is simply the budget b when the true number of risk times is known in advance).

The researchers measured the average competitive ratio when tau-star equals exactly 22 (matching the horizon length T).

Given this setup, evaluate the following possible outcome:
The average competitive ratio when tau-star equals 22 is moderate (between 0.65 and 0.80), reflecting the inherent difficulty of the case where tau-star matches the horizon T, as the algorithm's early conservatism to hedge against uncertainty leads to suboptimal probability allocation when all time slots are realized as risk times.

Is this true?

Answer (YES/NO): NO